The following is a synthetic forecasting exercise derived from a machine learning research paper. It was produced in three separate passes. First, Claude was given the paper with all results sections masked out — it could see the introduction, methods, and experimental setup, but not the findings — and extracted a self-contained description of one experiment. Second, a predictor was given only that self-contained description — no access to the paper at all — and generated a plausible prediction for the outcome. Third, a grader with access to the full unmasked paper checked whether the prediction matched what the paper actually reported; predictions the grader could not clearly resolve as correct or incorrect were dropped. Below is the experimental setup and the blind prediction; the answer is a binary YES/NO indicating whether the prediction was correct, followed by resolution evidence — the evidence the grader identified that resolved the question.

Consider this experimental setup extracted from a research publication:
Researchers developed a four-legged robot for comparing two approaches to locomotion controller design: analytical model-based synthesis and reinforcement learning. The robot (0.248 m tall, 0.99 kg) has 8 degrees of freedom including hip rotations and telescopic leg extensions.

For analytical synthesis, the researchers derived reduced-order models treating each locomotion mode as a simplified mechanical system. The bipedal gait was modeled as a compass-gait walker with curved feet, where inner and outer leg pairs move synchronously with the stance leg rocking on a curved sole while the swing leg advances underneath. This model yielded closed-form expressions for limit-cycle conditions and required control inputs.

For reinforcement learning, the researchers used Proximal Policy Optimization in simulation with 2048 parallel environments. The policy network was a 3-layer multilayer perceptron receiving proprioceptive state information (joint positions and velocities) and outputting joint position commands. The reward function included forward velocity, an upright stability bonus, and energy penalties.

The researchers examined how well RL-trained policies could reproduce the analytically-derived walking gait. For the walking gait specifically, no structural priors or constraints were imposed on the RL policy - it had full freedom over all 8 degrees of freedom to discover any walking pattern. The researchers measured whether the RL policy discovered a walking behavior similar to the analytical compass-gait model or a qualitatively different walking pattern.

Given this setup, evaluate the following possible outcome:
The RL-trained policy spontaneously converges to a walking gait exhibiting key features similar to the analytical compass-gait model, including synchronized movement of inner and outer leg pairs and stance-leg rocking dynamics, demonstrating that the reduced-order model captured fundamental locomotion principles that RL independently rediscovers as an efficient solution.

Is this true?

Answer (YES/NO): NO